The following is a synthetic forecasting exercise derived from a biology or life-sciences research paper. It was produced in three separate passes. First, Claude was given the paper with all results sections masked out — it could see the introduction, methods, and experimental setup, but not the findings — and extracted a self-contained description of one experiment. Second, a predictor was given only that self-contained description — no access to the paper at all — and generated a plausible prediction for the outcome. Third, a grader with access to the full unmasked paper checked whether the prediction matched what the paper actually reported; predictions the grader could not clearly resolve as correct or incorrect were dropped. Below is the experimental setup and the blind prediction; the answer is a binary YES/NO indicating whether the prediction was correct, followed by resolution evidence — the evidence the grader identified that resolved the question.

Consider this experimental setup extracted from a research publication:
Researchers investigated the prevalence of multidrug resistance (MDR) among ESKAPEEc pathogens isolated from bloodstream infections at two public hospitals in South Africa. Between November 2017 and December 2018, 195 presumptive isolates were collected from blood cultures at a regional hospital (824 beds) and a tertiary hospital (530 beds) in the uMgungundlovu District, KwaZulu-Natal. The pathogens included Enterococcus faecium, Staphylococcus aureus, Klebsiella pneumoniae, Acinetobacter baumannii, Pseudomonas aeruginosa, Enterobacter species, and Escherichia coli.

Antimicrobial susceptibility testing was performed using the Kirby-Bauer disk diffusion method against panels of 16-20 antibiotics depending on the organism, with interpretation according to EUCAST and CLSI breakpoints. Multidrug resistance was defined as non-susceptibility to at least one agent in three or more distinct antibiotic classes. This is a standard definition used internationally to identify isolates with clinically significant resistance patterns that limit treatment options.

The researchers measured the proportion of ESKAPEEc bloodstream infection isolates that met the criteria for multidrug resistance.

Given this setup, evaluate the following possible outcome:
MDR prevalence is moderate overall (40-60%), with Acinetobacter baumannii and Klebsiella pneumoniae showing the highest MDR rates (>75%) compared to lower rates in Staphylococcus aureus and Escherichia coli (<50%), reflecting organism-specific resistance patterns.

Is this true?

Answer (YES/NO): NO